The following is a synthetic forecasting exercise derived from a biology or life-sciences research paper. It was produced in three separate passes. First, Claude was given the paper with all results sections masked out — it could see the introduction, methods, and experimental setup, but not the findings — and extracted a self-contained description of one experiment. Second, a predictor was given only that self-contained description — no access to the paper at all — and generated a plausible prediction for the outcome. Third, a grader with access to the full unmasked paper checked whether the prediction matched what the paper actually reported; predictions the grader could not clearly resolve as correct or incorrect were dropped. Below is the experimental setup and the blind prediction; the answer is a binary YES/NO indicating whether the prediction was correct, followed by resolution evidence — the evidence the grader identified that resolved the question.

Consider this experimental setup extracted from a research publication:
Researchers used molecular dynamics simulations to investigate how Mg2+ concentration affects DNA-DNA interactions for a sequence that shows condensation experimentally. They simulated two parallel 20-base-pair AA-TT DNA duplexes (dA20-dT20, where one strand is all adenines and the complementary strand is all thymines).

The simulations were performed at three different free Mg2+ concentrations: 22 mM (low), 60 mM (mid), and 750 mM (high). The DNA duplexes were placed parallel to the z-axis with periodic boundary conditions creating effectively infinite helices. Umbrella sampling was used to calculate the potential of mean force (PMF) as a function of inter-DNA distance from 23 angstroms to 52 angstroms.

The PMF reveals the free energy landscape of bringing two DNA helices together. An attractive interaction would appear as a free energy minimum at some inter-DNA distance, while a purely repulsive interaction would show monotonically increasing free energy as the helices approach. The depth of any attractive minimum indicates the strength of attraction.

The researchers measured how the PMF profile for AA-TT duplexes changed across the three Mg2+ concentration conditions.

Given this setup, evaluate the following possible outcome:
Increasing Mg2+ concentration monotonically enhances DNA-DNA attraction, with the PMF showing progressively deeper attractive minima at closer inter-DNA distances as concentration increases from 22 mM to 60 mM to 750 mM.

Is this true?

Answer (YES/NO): NO